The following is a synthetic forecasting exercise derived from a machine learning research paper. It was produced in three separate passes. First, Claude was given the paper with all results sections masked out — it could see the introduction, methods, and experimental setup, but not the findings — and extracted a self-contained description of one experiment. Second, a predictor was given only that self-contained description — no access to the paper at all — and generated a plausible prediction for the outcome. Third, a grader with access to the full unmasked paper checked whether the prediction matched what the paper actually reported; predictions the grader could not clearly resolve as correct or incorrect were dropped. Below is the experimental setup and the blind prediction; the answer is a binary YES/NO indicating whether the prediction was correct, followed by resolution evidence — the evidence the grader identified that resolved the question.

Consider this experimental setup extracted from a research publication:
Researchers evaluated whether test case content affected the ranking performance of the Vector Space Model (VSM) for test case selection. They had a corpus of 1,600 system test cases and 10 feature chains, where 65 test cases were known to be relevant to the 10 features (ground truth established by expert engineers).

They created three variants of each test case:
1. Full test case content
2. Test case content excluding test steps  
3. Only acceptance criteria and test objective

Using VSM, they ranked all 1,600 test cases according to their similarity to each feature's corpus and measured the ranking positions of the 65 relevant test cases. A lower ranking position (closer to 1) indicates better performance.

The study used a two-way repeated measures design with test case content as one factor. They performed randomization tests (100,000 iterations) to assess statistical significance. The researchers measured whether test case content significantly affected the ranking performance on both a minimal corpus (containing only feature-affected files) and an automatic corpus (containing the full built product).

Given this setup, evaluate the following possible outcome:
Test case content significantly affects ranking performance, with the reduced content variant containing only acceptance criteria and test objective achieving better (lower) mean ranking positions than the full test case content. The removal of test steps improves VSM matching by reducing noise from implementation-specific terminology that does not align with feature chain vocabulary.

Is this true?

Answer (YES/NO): NO